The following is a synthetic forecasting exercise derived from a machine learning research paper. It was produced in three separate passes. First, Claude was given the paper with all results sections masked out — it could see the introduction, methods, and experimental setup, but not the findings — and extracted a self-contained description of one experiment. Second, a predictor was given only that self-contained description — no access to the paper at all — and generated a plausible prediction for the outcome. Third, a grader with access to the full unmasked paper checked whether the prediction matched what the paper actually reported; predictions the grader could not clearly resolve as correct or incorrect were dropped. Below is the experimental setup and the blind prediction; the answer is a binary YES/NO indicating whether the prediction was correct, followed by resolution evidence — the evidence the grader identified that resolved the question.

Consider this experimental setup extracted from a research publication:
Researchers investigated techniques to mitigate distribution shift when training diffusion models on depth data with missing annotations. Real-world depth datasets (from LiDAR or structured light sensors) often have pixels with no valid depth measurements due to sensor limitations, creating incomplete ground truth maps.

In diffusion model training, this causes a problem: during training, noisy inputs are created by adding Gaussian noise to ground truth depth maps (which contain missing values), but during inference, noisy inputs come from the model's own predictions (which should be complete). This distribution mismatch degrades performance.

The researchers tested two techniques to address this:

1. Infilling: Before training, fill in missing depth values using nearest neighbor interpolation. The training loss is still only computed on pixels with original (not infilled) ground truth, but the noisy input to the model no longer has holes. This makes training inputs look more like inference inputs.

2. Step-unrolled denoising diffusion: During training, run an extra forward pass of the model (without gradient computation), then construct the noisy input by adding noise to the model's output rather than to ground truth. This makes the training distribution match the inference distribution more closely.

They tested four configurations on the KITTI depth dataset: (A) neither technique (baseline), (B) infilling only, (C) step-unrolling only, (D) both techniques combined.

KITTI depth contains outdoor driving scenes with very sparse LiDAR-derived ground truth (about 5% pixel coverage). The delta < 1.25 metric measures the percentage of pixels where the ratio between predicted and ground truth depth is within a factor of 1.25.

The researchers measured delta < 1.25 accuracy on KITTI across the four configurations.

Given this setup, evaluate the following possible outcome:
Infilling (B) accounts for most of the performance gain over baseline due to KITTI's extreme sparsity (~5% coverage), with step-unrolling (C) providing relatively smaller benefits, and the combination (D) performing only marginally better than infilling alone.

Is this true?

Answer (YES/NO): YES